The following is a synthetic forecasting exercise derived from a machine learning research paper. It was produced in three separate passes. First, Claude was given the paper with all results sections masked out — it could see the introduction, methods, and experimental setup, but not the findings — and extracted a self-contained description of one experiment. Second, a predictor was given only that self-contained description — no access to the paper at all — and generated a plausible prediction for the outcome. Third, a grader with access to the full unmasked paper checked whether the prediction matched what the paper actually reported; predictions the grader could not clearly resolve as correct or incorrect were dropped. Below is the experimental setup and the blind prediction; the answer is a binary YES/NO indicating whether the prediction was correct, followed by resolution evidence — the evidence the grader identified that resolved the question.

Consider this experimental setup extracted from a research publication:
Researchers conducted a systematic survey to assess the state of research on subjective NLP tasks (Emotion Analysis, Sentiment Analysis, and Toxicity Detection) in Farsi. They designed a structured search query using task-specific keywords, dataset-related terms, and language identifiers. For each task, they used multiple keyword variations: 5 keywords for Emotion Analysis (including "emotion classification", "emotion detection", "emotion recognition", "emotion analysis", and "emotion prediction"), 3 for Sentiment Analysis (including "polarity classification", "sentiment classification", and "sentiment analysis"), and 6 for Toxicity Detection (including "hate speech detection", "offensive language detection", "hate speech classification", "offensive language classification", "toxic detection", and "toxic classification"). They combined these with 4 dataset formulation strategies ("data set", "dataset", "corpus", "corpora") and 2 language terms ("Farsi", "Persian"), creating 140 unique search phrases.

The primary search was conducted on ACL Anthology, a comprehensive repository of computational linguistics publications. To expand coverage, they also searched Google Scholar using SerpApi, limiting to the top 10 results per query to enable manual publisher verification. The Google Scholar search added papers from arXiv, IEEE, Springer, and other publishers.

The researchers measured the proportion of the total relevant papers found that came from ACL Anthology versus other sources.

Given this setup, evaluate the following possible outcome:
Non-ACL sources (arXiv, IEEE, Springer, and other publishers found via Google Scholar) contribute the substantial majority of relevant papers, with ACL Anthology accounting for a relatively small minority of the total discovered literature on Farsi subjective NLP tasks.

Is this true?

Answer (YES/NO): YES